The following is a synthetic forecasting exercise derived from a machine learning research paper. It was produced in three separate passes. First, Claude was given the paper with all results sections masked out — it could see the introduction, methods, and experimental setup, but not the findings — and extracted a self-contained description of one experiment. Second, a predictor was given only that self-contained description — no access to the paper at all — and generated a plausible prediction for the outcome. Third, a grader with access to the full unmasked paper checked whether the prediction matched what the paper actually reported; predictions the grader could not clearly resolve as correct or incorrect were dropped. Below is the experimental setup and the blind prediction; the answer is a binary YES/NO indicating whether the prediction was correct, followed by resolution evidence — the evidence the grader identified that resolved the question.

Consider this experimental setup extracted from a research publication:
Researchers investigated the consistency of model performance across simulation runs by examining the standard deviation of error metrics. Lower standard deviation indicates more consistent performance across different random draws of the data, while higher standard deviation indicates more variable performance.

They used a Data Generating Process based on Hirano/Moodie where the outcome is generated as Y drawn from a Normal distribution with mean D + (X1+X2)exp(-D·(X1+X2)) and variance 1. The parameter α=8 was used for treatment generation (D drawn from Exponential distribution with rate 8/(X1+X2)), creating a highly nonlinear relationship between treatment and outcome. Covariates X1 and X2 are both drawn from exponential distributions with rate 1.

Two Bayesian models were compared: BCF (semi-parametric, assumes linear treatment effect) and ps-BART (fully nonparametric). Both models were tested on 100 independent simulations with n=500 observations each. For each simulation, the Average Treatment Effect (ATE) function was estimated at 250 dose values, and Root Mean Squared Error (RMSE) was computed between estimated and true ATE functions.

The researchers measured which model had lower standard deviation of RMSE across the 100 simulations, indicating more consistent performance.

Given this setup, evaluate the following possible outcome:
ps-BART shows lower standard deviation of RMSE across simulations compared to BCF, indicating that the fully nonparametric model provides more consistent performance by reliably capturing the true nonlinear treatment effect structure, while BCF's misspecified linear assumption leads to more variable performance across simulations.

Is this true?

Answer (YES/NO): NO